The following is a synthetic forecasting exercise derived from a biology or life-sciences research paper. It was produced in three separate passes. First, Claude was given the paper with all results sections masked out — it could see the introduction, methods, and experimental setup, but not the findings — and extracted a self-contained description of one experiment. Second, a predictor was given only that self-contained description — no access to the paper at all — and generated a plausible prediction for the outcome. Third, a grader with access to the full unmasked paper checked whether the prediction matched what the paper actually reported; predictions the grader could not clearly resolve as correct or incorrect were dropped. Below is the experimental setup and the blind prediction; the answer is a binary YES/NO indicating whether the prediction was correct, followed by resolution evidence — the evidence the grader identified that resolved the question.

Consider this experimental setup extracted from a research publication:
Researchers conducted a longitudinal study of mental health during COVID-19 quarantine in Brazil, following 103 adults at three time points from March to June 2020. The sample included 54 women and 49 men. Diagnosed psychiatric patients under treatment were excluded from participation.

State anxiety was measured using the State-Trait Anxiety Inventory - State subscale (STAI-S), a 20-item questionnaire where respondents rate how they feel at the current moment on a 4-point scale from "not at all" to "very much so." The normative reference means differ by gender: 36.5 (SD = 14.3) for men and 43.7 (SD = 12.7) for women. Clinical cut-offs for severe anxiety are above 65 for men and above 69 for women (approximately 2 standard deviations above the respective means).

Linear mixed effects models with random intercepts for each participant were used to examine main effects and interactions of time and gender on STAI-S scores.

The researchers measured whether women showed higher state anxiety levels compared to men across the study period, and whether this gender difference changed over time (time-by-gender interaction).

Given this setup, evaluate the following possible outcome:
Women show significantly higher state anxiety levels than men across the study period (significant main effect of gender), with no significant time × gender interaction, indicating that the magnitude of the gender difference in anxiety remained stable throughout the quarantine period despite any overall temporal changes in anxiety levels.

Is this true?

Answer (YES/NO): NO